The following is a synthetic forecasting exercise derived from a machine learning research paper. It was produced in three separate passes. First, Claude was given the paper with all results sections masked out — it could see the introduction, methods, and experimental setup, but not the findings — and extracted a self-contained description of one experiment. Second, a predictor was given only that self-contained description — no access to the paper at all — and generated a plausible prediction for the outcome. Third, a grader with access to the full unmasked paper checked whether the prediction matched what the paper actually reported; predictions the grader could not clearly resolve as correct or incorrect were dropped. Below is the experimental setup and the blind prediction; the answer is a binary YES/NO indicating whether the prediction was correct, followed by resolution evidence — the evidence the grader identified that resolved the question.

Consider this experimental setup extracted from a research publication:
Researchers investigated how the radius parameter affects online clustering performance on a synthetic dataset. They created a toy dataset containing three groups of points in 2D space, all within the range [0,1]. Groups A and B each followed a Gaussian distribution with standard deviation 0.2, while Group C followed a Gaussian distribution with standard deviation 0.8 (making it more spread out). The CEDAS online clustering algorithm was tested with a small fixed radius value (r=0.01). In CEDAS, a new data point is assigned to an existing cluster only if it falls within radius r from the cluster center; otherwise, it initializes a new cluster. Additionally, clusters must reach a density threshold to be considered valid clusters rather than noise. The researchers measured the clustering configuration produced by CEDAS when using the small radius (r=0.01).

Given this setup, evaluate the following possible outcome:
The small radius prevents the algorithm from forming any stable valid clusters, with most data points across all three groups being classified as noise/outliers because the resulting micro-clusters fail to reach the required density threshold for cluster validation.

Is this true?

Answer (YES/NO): NO